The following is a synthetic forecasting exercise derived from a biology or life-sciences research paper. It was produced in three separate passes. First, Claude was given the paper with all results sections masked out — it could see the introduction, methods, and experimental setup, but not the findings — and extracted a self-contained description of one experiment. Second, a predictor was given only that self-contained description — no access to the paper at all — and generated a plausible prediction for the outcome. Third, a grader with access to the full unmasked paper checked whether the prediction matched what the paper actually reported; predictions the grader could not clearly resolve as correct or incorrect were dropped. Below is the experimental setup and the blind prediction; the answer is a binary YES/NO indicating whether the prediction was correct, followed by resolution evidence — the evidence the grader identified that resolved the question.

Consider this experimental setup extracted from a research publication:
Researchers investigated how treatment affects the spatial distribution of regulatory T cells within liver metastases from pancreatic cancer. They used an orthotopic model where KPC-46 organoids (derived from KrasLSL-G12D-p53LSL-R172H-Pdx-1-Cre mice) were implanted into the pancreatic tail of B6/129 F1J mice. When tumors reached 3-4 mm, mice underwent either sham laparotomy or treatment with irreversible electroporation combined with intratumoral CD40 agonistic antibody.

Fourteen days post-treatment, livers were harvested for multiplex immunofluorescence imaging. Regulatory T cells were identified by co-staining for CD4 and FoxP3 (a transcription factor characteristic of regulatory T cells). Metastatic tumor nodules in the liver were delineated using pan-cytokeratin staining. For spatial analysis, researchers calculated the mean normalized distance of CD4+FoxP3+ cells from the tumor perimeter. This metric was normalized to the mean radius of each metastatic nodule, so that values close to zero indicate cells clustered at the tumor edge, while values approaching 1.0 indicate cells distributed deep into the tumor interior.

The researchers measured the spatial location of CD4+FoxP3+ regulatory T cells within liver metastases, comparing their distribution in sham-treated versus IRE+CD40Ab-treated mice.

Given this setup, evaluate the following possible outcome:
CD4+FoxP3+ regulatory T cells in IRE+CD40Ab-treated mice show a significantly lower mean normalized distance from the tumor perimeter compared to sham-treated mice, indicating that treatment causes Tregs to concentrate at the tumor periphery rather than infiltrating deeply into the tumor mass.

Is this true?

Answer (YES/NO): YES